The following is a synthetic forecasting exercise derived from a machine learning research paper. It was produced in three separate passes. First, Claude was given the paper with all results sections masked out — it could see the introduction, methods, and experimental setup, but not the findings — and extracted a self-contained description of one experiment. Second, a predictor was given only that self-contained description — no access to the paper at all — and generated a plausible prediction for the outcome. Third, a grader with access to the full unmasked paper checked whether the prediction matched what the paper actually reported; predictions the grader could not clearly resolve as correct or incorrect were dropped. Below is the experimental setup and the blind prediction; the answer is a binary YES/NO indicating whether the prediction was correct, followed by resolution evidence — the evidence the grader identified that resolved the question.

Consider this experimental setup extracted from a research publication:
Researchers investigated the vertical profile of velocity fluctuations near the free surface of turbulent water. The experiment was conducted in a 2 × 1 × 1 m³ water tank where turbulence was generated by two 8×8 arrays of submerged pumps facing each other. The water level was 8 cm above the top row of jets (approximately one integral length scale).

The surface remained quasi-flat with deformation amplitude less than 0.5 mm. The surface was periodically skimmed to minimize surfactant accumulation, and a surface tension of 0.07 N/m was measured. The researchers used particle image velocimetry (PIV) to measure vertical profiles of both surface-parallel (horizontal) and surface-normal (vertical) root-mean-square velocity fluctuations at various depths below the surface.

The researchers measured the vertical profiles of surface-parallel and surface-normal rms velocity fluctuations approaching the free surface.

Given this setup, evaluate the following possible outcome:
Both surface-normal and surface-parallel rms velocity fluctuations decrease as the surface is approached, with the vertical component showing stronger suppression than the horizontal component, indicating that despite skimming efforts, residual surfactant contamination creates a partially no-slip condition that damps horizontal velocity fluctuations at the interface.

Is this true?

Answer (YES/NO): YES